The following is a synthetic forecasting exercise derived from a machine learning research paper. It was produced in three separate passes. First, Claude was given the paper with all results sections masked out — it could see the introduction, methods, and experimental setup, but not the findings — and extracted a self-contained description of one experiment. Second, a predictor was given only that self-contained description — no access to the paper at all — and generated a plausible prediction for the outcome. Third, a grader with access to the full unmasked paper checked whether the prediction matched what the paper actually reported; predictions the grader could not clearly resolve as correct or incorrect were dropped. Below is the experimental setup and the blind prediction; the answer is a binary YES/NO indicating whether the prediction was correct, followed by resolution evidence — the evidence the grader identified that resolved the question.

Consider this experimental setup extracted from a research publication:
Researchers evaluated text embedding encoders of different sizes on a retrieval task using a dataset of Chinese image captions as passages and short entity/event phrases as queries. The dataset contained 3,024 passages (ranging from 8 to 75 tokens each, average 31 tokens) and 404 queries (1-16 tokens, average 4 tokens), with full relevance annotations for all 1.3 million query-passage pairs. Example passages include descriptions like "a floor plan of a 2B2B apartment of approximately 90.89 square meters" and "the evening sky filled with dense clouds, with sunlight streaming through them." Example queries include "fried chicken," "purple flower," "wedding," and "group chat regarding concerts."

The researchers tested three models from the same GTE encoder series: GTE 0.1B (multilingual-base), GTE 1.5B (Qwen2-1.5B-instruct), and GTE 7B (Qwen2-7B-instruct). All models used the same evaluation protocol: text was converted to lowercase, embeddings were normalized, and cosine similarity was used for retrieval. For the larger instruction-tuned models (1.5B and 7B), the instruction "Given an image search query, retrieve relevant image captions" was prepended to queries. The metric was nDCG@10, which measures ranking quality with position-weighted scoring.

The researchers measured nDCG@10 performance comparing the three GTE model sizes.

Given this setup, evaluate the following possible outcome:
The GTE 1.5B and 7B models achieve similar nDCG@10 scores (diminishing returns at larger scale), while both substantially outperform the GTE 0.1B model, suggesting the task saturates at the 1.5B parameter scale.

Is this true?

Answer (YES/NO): NO